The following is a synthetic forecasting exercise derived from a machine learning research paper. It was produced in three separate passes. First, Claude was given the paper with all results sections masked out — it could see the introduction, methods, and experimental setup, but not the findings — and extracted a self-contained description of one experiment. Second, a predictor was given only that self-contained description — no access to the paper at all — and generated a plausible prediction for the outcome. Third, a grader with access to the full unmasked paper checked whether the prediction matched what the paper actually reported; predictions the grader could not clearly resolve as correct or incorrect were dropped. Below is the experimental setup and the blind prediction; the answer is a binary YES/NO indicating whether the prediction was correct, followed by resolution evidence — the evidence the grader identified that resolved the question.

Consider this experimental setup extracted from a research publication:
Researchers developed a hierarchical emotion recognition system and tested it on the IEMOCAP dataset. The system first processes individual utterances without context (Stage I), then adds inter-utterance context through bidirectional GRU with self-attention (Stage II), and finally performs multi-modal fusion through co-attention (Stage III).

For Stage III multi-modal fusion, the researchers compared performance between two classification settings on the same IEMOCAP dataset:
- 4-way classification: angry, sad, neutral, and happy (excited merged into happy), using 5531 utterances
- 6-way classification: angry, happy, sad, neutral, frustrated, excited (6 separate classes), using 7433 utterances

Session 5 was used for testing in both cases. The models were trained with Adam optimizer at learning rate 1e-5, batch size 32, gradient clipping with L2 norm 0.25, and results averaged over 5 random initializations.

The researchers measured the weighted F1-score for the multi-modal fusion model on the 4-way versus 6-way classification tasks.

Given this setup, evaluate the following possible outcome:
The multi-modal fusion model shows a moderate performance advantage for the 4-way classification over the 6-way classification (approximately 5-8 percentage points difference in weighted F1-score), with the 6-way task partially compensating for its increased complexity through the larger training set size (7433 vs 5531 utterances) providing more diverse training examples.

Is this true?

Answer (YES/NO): NO